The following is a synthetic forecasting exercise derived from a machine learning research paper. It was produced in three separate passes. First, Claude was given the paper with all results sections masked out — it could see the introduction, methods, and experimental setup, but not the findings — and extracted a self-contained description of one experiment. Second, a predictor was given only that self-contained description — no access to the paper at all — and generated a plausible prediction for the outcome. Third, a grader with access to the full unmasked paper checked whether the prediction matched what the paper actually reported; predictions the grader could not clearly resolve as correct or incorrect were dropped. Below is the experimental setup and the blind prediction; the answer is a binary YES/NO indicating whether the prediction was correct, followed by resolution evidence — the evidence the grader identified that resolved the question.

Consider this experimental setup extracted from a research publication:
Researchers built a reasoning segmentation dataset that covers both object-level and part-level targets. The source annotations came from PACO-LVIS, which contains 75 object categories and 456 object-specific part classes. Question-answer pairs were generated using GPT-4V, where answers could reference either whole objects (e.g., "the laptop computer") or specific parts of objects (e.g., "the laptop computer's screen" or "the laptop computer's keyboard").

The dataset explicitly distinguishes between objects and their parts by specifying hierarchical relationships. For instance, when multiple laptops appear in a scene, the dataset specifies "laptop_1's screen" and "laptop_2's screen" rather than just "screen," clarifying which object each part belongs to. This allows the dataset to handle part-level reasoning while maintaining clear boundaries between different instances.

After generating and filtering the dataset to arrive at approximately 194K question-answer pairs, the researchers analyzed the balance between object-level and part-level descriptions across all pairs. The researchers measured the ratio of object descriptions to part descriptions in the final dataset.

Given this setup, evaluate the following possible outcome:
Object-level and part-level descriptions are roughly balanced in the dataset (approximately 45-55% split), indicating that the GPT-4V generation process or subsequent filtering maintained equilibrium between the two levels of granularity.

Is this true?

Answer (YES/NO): NO